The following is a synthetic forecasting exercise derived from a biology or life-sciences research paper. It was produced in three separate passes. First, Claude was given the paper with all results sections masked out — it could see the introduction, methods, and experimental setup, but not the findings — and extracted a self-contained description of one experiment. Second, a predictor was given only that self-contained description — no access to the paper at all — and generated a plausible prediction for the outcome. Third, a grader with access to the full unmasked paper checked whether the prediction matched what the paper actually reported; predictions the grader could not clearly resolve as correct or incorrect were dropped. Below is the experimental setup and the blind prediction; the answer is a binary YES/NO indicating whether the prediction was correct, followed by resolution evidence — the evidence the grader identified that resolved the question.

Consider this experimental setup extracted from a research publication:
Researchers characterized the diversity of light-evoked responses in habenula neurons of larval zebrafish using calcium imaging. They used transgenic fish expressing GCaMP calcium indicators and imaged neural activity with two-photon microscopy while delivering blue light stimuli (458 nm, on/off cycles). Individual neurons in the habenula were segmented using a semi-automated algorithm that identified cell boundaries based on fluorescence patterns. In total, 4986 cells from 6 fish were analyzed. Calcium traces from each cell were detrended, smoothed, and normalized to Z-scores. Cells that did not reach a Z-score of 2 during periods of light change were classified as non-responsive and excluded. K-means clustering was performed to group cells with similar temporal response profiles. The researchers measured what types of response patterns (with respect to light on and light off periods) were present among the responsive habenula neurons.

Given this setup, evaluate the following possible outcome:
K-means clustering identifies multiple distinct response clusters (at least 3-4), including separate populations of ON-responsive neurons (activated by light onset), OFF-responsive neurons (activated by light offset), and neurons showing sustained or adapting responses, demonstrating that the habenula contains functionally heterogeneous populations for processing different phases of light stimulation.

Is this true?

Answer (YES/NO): YES